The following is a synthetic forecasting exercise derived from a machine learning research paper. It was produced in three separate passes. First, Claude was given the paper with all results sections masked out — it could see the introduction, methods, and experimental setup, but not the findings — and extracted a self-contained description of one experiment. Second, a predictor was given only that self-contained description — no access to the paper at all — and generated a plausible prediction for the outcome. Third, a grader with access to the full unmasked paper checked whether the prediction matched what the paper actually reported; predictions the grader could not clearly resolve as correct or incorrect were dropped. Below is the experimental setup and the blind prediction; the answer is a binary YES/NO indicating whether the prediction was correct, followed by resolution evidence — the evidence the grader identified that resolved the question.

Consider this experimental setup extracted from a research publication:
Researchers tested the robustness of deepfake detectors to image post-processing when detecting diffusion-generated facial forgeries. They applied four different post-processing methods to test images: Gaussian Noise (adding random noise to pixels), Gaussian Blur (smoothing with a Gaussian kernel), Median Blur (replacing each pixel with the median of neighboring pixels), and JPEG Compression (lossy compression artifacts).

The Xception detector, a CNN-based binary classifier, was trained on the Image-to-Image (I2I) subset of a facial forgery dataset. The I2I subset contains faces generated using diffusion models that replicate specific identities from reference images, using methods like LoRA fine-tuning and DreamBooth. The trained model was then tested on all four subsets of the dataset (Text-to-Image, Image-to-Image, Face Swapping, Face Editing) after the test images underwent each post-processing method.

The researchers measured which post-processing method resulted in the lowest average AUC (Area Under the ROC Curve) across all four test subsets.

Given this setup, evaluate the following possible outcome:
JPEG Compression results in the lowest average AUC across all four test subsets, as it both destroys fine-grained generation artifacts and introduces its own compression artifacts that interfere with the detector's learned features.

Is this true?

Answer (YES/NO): NO